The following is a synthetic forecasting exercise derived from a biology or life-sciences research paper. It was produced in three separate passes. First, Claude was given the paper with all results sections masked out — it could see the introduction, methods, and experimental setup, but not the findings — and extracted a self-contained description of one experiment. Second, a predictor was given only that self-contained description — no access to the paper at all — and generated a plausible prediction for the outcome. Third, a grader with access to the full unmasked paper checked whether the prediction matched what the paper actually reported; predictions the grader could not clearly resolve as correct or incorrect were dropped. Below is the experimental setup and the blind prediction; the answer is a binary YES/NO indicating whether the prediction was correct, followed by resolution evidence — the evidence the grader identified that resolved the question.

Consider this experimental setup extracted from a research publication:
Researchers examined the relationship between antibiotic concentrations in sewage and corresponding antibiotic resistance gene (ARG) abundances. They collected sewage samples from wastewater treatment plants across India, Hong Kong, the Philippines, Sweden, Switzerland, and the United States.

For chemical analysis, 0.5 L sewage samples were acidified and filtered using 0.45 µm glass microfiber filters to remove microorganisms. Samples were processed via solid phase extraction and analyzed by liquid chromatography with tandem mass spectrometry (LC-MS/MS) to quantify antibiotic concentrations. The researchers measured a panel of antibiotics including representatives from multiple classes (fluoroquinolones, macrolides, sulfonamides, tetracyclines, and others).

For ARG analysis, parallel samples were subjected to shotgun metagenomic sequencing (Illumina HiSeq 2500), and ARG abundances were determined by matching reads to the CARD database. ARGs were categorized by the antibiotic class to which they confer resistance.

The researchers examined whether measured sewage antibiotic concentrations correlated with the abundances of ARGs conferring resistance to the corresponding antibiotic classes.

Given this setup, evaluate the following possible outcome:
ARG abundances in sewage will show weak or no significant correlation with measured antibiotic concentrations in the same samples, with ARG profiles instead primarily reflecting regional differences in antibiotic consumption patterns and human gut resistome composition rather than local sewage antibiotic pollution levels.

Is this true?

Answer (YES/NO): YES